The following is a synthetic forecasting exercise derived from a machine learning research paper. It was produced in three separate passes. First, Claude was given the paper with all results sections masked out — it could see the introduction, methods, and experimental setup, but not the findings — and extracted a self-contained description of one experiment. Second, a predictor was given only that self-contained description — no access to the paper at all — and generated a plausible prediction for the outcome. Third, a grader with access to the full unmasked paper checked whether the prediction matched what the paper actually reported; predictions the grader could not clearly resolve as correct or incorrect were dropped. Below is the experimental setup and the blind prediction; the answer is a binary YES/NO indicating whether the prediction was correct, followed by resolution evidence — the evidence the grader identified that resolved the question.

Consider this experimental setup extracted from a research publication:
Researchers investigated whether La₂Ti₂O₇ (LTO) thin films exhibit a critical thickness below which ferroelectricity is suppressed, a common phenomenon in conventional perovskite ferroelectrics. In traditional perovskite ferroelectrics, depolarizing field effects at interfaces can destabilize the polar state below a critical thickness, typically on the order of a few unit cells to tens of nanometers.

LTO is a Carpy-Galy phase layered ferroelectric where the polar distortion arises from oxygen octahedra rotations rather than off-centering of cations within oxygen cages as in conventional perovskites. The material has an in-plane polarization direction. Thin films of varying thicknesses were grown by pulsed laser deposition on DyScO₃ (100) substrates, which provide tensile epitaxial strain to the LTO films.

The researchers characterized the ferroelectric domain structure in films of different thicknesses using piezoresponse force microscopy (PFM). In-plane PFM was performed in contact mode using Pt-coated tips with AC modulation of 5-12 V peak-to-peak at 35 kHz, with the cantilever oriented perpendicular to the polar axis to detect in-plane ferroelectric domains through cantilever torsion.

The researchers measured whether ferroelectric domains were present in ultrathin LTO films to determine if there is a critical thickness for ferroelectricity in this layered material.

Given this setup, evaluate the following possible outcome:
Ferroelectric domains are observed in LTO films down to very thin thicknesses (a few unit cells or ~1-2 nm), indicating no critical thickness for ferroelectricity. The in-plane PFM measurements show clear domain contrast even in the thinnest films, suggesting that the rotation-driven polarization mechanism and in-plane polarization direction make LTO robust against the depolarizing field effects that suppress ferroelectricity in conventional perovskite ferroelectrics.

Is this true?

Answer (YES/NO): YES